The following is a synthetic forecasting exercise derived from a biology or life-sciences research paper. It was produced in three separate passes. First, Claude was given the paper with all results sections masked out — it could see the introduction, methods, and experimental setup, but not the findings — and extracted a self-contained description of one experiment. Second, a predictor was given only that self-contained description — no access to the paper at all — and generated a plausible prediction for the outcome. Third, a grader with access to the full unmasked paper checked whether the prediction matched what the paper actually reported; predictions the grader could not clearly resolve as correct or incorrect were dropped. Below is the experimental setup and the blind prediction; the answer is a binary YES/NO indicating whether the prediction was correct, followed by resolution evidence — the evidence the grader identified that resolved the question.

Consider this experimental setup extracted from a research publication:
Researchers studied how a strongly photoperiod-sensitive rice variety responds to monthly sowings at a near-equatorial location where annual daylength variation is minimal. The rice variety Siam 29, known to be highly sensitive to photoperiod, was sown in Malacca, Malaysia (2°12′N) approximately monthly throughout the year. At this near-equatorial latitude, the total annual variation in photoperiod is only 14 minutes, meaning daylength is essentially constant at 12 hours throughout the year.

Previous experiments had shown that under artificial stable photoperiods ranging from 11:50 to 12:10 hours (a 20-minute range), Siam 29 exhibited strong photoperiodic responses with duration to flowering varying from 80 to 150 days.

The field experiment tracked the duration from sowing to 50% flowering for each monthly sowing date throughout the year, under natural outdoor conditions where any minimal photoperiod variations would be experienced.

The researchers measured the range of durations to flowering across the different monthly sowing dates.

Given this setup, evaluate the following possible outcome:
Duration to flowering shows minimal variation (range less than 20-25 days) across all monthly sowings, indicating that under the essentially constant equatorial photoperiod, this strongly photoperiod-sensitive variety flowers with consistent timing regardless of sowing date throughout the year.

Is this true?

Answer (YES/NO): NO